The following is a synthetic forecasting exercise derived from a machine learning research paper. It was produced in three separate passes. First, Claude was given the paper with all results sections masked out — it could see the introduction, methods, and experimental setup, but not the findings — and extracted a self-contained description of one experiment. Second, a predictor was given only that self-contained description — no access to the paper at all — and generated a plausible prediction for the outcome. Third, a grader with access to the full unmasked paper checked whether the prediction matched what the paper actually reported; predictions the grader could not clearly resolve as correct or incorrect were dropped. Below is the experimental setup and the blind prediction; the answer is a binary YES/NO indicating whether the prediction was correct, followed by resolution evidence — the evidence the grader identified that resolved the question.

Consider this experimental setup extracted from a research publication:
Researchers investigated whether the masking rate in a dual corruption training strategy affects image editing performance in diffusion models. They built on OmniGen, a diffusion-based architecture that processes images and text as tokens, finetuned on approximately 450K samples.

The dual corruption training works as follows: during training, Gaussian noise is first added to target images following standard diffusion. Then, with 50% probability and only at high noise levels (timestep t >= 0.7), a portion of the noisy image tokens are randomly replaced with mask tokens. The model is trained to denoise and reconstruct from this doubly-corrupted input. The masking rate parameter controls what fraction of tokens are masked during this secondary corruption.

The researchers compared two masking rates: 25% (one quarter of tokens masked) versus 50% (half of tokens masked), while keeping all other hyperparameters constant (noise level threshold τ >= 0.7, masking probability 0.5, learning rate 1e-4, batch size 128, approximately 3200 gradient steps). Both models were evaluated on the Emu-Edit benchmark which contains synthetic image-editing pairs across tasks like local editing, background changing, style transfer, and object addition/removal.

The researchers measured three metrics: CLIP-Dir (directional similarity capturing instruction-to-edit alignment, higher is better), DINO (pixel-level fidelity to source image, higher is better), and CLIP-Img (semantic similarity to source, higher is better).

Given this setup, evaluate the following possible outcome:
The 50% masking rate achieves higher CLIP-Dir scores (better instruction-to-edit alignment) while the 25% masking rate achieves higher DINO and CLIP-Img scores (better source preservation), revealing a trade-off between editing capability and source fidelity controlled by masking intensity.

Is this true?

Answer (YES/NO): NO